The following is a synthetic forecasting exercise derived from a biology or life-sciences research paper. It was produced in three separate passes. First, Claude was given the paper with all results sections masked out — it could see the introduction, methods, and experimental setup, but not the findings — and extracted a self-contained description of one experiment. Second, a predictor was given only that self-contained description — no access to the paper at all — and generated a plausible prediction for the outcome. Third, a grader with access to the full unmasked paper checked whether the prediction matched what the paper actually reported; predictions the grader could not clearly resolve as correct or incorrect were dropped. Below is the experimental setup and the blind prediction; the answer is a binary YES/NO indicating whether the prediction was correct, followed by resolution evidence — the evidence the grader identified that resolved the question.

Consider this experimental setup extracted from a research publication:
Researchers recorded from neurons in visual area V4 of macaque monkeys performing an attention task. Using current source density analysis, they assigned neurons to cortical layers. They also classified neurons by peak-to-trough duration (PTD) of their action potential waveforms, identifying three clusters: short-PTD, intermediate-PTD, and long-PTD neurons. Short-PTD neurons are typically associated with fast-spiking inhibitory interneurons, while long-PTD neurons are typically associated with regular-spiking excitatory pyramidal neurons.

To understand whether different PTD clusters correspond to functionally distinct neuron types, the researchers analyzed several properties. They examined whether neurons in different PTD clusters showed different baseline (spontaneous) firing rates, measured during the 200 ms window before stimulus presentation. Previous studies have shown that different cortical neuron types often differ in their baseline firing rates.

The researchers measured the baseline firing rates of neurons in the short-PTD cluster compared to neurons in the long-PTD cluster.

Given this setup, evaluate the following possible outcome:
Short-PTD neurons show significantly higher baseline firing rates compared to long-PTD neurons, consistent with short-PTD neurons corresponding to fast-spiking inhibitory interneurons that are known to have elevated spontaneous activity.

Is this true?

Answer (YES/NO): NO